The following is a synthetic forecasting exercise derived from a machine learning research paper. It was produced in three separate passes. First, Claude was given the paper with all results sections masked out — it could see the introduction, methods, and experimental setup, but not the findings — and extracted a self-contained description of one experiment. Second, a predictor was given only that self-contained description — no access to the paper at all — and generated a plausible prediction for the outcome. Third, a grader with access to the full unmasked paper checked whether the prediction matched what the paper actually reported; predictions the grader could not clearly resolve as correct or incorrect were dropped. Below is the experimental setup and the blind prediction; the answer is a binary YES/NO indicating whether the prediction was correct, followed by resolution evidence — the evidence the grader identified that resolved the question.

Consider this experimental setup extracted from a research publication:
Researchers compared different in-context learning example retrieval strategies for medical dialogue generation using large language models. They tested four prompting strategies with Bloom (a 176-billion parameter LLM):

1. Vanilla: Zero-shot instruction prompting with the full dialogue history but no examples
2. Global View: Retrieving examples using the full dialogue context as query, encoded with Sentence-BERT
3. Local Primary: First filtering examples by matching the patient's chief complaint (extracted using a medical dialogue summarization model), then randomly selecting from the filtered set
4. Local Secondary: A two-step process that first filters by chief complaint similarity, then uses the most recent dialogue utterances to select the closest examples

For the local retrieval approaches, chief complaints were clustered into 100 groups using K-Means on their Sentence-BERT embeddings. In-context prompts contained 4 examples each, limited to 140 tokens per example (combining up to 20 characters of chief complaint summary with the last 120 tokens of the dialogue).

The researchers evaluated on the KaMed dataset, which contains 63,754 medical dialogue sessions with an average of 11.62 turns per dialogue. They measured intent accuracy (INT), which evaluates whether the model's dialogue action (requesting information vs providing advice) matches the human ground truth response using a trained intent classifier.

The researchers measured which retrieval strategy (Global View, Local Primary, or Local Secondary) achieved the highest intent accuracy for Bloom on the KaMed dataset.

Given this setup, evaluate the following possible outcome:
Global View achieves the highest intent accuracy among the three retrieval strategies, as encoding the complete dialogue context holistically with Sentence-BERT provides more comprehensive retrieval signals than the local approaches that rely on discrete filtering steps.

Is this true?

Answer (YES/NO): NO